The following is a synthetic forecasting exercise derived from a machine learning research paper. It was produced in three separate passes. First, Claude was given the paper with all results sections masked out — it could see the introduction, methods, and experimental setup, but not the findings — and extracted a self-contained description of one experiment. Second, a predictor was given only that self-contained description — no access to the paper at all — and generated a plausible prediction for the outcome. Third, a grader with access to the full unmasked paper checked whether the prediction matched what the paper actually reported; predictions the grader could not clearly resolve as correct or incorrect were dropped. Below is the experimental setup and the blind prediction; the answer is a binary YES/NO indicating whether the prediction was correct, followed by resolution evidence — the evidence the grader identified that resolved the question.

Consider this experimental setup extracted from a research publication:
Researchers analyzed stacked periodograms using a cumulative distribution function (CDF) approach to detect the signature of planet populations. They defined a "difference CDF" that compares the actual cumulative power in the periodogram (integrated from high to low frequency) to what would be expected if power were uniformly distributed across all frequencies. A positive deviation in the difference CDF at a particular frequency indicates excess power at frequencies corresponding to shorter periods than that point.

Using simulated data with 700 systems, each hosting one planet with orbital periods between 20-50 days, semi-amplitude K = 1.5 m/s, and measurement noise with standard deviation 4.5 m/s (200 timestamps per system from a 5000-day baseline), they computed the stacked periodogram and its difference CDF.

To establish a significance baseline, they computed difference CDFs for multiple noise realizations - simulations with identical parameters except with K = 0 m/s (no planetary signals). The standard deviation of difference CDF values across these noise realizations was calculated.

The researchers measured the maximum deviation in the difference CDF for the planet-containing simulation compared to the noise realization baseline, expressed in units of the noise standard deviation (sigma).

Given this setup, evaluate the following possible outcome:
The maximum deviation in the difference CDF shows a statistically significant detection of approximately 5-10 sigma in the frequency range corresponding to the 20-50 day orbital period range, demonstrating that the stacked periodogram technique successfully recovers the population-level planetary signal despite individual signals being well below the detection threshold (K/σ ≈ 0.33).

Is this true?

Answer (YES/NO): YES